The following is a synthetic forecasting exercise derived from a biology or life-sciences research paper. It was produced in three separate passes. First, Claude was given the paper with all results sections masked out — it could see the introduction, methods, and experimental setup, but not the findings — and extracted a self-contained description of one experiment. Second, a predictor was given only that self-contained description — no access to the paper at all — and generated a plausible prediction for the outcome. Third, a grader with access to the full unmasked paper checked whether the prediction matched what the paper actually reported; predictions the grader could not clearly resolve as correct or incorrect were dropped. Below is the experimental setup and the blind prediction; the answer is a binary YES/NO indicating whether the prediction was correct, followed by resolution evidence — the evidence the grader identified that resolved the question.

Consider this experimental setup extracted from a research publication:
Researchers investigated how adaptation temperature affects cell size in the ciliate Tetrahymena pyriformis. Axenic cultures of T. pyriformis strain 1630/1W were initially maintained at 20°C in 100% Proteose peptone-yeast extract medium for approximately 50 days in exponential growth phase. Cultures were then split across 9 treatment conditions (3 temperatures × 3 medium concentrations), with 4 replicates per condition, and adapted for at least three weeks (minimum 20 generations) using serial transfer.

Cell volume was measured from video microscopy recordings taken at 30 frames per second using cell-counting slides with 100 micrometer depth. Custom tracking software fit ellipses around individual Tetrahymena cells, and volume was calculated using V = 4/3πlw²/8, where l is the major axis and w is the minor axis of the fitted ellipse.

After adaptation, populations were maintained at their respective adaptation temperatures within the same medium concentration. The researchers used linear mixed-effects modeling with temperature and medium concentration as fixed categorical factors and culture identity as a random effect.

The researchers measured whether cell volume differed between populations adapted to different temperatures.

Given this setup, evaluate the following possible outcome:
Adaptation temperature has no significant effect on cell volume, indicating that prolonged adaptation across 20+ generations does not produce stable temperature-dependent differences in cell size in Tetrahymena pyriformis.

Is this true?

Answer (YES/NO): NO